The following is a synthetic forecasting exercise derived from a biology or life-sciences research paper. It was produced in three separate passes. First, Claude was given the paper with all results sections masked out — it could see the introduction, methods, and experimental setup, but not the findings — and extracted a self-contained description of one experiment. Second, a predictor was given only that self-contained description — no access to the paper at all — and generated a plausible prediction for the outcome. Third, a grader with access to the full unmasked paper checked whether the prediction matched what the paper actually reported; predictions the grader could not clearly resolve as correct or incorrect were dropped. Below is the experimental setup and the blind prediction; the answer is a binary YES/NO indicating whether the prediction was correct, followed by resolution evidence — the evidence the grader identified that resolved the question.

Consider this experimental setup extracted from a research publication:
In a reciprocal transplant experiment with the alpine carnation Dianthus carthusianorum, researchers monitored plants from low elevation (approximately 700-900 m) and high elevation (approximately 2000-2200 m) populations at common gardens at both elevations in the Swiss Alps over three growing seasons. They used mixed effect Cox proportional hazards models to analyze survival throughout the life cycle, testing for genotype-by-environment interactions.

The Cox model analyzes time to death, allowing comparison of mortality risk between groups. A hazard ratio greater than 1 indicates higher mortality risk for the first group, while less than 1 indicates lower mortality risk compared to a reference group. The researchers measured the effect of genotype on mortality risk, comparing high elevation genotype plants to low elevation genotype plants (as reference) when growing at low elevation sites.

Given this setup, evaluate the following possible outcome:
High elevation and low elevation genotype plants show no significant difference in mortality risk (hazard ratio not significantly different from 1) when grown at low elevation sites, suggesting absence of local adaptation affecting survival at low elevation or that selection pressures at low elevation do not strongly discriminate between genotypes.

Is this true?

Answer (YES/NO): NO